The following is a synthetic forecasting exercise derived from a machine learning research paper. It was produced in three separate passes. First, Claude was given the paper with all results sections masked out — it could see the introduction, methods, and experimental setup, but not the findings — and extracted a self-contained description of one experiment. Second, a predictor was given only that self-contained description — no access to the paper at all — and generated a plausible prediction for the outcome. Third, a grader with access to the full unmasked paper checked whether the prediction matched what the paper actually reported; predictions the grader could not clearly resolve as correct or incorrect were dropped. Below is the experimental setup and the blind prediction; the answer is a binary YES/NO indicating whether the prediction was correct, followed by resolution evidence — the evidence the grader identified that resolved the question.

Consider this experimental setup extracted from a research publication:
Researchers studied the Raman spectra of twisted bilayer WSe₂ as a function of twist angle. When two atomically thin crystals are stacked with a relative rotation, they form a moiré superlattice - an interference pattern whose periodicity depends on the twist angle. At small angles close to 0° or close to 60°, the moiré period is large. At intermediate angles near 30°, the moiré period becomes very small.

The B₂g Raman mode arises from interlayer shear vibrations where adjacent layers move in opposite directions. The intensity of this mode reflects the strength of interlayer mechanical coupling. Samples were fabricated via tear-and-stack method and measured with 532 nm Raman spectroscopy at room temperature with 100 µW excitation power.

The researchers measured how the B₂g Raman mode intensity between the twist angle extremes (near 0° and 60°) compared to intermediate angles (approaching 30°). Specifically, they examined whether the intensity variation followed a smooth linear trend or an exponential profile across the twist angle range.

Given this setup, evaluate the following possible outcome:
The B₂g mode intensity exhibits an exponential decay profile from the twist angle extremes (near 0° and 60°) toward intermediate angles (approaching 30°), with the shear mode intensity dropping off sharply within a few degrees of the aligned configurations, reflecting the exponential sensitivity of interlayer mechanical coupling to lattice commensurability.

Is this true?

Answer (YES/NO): YES